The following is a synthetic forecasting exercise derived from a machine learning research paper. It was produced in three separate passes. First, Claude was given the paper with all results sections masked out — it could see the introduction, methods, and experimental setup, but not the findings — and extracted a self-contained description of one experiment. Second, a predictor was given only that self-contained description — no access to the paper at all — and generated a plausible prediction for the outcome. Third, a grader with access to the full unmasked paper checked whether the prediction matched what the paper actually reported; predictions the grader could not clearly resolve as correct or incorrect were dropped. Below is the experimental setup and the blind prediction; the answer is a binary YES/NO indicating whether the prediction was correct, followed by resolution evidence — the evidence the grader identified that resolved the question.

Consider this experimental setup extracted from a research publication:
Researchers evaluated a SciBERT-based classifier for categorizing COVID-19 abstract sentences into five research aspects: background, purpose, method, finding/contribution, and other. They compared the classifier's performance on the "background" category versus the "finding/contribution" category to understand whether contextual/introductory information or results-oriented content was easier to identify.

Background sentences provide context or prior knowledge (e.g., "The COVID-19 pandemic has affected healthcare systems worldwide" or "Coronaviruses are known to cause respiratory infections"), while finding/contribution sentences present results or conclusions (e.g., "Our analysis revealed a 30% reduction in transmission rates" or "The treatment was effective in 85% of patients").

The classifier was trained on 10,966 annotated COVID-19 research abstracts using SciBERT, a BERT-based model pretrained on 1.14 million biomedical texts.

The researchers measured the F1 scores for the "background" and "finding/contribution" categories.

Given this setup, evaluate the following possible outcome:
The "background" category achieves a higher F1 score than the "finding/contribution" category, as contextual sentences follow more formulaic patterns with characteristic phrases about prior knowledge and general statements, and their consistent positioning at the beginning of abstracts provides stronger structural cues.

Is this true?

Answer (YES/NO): NO